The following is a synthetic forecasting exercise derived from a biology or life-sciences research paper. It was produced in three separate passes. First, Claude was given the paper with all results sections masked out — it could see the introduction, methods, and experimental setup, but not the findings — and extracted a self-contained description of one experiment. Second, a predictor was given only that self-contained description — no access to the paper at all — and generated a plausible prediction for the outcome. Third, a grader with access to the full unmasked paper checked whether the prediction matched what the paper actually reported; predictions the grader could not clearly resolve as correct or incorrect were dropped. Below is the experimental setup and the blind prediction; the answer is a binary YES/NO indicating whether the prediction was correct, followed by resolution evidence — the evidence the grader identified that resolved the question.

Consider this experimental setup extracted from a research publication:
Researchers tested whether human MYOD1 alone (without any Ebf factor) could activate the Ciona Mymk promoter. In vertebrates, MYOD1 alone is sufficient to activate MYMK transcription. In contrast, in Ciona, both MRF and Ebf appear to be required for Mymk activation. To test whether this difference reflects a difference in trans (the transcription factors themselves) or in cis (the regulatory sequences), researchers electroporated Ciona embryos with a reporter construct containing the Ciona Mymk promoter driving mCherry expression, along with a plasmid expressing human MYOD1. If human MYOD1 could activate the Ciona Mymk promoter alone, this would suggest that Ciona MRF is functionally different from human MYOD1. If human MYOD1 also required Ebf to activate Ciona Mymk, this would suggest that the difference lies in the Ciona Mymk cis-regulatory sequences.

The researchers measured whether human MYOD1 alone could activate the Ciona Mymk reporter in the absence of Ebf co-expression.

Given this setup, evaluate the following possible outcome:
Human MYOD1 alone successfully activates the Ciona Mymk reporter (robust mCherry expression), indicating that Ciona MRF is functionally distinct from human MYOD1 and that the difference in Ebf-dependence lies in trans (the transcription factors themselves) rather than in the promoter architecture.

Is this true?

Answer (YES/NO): NO